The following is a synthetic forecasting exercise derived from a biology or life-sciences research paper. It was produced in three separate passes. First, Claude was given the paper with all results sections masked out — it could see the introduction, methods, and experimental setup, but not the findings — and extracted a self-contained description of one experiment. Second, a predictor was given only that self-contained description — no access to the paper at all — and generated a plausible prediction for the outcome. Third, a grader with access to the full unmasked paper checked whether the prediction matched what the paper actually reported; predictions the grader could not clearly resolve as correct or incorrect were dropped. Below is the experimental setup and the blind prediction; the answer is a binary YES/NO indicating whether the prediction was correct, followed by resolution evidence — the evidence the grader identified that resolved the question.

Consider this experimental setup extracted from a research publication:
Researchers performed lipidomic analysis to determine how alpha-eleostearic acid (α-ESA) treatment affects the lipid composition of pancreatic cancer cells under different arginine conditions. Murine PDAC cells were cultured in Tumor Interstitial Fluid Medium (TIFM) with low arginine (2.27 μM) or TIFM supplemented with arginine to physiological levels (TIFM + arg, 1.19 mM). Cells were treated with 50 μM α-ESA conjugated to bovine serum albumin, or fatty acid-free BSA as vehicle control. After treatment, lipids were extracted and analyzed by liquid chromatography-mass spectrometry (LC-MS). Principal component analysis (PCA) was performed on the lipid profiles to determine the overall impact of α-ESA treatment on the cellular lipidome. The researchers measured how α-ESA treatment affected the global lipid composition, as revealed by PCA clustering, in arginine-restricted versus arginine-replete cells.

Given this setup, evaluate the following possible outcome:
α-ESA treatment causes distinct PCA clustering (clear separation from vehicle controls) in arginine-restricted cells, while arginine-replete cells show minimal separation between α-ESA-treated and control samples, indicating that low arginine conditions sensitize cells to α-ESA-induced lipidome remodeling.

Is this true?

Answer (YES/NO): YES